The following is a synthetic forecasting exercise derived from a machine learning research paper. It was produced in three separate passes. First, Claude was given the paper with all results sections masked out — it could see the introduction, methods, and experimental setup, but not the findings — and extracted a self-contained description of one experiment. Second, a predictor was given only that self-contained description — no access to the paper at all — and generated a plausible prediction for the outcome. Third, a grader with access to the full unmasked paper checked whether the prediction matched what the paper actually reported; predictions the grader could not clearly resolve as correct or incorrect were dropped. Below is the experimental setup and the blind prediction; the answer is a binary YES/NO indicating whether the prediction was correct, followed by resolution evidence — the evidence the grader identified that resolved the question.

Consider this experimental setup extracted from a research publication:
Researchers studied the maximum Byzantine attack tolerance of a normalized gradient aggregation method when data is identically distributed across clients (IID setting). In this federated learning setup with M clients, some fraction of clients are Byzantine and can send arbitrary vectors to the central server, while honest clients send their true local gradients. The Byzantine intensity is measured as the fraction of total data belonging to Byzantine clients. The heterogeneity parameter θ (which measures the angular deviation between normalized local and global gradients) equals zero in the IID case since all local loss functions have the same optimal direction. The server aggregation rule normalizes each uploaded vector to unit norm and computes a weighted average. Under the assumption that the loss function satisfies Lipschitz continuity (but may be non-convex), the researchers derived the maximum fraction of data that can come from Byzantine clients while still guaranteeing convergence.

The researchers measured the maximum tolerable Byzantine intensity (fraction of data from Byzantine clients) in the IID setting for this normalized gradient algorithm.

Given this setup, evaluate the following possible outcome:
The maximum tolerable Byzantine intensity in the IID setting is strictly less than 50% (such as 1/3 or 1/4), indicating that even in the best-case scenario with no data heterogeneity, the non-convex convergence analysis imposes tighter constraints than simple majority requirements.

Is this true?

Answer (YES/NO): NO